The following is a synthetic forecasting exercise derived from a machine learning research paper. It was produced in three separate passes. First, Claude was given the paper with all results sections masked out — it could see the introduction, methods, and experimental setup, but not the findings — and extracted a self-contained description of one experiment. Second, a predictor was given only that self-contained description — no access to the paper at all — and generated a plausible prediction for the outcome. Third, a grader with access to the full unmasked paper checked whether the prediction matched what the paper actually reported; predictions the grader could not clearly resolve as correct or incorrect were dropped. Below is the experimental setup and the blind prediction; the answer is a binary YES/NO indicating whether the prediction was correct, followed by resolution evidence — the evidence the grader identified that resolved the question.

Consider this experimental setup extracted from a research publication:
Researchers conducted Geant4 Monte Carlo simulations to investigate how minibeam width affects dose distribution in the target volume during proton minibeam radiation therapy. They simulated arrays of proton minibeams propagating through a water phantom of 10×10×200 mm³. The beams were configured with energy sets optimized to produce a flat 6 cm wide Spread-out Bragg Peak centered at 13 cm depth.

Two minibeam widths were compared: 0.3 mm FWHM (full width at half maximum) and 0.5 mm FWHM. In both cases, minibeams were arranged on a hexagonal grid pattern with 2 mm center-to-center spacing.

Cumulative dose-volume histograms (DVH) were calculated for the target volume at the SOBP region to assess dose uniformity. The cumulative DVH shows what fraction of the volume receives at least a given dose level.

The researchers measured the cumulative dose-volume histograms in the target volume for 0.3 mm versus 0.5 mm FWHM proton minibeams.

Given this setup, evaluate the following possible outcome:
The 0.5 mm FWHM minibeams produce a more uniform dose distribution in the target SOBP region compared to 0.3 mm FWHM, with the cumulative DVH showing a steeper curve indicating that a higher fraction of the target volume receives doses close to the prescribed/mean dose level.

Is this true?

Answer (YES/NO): NO